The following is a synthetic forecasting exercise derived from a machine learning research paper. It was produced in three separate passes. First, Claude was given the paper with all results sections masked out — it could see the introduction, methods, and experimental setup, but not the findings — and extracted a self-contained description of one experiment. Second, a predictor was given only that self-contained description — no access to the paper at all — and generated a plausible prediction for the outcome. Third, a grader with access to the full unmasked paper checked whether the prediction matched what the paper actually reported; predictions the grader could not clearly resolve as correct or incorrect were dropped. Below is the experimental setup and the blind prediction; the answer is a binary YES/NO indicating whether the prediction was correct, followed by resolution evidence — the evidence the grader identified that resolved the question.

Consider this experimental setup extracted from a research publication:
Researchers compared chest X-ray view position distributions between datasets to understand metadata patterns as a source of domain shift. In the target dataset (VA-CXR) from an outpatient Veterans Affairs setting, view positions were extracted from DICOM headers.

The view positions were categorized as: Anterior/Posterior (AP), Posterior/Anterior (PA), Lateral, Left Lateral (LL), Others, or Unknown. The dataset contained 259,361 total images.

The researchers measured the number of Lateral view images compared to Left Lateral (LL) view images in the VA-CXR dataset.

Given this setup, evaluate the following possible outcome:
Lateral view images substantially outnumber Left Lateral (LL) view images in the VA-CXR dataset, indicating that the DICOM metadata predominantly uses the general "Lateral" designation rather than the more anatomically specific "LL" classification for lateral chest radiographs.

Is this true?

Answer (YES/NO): NO